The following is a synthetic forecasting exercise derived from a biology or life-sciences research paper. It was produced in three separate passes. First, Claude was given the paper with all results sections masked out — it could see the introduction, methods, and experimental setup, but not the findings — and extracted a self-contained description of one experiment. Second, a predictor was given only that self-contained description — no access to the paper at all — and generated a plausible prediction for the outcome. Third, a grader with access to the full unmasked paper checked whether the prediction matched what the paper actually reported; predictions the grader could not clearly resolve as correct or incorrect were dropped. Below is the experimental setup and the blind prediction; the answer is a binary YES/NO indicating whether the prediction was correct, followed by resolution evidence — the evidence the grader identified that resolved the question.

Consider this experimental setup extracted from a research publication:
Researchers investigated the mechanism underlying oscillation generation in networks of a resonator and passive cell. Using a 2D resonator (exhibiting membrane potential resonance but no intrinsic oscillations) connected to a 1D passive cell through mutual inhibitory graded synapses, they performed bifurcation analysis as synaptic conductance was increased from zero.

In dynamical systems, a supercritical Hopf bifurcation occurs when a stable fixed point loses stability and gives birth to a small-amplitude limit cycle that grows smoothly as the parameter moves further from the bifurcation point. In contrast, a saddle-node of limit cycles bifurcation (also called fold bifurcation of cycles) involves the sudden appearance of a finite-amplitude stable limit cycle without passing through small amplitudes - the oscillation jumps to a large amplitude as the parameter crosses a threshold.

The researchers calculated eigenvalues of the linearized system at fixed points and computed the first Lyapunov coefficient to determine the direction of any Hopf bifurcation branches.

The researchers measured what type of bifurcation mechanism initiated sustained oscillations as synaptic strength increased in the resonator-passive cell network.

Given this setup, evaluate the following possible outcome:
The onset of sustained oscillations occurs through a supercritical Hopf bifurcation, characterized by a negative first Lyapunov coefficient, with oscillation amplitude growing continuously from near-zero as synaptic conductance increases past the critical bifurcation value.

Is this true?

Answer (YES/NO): YES